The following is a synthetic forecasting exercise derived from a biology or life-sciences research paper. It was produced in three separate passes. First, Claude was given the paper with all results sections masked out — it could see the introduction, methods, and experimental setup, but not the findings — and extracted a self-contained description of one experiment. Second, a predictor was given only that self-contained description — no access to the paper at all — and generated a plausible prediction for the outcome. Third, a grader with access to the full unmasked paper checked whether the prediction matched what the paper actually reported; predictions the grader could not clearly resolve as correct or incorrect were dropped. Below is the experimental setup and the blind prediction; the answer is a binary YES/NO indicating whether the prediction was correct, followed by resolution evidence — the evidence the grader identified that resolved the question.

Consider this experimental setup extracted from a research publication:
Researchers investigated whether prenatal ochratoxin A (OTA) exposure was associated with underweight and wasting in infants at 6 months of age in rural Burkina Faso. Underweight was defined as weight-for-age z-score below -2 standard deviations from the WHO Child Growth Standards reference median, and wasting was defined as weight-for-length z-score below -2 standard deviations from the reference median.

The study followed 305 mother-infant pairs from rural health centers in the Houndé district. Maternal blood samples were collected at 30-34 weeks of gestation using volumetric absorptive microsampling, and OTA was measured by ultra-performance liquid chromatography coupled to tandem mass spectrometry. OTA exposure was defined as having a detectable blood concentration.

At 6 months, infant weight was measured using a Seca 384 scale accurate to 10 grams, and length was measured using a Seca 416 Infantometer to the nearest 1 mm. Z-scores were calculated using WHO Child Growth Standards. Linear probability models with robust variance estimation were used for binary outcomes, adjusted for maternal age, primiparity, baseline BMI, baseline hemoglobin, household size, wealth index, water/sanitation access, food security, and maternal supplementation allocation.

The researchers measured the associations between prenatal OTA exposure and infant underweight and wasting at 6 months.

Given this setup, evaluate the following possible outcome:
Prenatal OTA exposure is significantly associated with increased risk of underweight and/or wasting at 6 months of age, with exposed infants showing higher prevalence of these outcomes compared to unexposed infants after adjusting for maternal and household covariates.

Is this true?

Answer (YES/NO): NO